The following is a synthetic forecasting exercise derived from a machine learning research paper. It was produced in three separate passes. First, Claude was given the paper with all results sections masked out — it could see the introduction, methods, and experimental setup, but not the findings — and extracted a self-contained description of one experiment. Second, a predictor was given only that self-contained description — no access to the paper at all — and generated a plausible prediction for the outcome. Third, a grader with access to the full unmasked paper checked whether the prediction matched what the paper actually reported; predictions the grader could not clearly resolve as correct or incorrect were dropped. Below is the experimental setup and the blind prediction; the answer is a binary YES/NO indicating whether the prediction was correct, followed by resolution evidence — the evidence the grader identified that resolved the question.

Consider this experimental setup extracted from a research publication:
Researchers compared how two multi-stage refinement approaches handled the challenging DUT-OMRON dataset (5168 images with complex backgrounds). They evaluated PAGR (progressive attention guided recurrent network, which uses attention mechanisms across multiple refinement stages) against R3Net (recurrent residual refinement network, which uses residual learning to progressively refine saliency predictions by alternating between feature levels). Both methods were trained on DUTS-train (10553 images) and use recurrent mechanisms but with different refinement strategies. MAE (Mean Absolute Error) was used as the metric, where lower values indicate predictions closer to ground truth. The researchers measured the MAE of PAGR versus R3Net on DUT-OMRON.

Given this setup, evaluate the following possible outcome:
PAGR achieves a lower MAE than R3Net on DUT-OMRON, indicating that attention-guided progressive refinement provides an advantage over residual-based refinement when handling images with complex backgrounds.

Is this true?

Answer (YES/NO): NO